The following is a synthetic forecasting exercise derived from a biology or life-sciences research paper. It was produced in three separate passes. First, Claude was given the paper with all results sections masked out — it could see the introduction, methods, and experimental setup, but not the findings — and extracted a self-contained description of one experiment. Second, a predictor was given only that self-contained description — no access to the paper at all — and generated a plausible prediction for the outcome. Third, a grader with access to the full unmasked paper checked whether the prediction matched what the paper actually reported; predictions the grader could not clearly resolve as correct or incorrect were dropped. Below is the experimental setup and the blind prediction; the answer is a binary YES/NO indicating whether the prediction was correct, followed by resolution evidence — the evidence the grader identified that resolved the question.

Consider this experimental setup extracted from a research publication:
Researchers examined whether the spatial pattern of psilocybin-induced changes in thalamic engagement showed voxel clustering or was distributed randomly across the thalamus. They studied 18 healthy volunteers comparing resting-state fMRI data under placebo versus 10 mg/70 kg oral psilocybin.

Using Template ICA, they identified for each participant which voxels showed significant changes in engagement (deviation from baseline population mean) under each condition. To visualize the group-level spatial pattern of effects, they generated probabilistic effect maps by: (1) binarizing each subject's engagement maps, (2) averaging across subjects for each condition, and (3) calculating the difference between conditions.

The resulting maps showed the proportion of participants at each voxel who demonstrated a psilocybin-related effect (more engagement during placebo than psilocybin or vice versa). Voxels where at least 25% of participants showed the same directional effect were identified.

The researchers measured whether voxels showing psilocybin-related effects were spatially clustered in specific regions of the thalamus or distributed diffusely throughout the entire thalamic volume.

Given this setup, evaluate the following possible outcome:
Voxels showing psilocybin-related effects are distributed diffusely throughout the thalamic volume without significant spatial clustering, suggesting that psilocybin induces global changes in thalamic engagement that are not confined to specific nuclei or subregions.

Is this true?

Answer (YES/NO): NO